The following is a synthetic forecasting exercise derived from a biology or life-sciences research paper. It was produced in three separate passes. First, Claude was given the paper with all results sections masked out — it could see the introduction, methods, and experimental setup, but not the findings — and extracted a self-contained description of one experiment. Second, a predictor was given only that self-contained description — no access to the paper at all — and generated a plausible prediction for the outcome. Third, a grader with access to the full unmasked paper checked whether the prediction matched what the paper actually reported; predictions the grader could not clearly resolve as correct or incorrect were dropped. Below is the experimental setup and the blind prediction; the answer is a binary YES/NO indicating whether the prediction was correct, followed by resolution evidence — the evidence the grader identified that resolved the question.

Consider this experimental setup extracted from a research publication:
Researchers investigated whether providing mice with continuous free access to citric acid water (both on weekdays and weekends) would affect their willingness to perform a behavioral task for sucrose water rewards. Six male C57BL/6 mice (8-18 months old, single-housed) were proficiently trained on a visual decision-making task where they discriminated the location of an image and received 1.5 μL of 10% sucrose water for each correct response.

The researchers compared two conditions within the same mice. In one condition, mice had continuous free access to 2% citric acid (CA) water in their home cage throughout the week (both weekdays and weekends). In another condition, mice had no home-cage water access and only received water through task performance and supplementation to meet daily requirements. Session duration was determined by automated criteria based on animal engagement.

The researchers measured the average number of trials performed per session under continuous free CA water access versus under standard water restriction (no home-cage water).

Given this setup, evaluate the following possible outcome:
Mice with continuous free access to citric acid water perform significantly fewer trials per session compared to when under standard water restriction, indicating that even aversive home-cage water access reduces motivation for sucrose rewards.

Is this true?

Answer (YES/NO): NO